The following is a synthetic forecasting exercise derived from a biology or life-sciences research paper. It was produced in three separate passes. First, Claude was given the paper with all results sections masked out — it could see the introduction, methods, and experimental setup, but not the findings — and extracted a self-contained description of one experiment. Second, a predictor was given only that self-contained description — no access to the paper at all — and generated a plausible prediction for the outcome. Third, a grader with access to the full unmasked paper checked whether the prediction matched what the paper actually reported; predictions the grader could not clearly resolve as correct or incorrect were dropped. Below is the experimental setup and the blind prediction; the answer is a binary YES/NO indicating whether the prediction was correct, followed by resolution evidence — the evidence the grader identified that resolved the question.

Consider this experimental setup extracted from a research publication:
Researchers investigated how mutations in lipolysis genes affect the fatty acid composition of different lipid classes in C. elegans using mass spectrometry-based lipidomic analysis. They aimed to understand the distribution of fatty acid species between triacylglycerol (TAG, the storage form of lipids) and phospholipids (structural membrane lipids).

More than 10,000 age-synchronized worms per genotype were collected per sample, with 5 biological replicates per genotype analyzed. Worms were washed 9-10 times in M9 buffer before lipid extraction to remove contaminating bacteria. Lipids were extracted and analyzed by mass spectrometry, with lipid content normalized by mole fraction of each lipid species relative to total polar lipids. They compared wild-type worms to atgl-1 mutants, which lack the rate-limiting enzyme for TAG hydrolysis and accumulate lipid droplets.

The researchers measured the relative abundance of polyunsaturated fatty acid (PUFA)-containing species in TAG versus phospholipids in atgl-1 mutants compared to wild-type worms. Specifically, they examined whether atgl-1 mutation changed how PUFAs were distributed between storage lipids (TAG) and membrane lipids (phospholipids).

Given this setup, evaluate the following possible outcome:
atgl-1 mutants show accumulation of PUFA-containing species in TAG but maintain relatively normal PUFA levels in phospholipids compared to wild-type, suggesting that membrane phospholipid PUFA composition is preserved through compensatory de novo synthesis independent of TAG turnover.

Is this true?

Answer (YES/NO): NO